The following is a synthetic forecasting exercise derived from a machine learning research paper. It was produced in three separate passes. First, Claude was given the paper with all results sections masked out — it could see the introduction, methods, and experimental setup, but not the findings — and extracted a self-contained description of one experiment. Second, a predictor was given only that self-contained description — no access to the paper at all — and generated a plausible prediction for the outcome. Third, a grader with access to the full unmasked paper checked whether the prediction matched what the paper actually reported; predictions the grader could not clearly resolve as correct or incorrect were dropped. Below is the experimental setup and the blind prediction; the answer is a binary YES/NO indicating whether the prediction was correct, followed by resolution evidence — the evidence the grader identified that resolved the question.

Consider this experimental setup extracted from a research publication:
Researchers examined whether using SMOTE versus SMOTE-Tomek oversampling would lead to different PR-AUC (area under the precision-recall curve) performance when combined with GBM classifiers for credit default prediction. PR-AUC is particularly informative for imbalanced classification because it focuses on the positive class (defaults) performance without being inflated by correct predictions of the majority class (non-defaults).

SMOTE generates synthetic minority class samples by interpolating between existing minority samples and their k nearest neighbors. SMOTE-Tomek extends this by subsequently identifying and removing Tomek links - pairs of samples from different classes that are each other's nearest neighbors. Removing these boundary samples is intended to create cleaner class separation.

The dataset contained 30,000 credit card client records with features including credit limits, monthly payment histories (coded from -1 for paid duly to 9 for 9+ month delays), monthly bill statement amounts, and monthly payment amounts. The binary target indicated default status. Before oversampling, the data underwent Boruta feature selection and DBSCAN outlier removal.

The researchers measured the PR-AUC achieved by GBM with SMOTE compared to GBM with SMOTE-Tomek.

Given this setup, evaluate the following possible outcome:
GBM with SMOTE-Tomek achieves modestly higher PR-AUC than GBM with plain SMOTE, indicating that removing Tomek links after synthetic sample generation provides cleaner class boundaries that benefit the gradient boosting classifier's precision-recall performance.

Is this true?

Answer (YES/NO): YES